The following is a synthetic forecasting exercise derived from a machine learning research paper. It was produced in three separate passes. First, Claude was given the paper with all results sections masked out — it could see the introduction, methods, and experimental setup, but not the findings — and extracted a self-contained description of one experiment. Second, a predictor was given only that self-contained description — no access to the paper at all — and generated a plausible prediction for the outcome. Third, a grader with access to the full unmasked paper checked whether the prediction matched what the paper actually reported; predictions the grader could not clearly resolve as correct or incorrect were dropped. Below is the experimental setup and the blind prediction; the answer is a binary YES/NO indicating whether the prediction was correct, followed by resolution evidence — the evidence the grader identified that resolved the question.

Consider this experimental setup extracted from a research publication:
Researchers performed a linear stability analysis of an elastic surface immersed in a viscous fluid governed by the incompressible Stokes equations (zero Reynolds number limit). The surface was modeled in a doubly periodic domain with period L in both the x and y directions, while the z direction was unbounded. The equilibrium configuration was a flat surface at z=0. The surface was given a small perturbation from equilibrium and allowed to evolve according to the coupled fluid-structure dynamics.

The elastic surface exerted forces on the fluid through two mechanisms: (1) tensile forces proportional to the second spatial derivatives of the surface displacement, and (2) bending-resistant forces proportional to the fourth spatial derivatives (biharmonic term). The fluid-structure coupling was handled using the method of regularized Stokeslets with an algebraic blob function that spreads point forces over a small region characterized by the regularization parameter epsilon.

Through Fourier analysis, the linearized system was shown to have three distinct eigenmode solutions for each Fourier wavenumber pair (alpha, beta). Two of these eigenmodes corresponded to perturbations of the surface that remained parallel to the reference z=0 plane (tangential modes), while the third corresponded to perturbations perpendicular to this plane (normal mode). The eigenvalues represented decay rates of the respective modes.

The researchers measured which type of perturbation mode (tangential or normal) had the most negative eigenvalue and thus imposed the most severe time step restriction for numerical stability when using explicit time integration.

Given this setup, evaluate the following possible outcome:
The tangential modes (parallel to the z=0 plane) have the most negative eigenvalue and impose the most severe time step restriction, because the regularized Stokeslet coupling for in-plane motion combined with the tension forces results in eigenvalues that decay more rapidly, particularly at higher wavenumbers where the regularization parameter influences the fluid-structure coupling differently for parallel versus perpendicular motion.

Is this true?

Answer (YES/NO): YES